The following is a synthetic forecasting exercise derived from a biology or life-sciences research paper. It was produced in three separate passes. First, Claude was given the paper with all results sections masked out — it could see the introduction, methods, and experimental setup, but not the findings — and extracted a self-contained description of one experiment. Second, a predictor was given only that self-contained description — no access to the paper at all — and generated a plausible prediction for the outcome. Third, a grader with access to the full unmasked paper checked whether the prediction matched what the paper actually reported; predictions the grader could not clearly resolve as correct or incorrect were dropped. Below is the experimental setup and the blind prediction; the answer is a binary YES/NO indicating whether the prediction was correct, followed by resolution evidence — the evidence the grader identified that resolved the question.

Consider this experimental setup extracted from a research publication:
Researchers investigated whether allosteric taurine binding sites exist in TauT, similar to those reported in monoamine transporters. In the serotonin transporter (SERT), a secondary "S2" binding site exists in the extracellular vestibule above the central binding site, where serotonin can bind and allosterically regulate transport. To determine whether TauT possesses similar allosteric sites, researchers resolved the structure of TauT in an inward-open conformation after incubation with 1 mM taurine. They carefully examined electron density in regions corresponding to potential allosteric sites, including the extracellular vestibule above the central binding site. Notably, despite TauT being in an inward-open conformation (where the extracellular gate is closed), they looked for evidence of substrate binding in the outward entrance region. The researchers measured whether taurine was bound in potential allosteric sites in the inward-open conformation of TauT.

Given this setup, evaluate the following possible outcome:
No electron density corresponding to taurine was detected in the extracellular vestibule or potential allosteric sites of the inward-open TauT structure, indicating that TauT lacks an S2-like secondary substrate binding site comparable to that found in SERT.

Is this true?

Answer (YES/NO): NO